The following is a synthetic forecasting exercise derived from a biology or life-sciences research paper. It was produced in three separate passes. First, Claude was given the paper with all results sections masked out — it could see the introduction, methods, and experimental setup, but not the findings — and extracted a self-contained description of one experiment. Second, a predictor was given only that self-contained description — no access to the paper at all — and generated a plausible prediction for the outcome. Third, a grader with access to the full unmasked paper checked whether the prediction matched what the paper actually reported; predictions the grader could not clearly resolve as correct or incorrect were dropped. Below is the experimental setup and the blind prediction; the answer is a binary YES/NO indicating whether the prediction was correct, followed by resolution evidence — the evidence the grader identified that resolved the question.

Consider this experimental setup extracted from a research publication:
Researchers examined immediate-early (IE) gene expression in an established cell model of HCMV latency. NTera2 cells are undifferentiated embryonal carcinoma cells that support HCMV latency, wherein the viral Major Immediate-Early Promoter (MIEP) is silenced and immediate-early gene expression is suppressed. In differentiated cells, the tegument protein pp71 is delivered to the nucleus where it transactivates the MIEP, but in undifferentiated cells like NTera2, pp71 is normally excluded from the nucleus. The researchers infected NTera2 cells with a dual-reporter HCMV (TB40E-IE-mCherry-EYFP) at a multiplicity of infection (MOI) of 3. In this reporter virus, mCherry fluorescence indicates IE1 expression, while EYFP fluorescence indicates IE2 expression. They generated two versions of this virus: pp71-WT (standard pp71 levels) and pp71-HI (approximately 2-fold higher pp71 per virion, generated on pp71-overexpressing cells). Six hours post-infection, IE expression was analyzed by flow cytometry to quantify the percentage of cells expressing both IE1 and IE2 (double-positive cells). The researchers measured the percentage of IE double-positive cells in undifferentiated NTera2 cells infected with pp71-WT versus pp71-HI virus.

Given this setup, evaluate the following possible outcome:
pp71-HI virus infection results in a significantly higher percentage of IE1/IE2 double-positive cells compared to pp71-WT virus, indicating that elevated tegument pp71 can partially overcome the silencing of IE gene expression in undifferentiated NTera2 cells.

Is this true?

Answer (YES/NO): YES